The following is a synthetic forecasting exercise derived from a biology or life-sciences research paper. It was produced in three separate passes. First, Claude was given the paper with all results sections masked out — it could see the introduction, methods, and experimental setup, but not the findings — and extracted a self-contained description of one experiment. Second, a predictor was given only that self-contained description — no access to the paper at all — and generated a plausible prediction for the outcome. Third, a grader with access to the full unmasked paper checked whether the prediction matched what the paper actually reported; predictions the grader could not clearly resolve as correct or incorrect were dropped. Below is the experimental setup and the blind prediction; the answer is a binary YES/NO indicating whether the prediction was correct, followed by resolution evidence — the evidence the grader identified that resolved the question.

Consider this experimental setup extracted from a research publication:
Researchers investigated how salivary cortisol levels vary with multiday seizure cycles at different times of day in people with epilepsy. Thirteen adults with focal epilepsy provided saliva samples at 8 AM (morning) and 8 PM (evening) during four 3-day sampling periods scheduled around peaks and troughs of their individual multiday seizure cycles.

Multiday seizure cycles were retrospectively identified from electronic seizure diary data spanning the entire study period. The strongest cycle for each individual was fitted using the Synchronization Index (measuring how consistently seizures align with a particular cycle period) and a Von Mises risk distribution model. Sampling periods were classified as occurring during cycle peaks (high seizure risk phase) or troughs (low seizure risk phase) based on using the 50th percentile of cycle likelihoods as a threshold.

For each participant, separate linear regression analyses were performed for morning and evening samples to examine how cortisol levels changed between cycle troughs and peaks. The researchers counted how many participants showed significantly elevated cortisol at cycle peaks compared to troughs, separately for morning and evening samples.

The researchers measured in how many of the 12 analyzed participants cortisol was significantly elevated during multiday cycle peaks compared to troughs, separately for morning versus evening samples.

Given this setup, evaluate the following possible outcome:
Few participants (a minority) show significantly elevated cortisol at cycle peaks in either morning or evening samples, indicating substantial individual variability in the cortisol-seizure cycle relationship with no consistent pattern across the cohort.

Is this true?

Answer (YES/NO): NO